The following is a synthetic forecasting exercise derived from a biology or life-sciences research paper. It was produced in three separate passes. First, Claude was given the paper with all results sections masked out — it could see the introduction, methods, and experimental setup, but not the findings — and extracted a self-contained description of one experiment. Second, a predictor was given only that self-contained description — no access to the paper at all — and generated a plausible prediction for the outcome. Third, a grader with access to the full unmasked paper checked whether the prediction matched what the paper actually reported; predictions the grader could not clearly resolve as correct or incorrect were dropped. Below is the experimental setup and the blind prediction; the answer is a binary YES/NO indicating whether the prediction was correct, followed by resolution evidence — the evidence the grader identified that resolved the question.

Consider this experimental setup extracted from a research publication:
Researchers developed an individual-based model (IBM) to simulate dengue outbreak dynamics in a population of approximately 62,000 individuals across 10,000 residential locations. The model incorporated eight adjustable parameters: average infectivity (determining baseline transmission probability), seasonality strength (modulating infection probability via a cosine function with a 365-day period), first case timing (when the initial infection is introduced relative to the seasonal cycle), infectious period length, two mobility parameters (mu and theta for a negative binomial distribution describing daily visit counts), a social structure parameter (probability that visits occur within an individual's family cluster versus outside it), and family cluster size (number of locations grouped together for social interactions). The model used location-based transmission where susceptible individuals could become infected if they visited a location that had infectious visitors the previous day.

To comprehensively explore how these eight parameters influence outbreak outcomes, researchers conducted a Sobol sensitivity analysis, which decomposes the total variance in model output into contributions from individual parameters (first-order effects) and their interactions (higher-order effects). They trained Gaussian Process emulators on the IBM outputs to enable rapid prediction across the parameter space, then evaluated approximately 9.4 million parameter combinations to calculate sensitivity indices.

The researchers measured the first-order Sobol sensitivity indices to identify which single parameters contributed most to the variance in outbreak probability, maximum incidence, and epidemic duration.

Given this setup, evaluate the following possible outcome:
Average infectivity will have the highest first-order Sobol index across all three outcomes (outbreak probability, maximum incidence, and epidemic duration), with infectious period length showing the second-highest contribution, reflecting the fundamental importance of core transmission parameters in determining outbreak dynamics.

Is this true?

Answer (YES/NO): NO